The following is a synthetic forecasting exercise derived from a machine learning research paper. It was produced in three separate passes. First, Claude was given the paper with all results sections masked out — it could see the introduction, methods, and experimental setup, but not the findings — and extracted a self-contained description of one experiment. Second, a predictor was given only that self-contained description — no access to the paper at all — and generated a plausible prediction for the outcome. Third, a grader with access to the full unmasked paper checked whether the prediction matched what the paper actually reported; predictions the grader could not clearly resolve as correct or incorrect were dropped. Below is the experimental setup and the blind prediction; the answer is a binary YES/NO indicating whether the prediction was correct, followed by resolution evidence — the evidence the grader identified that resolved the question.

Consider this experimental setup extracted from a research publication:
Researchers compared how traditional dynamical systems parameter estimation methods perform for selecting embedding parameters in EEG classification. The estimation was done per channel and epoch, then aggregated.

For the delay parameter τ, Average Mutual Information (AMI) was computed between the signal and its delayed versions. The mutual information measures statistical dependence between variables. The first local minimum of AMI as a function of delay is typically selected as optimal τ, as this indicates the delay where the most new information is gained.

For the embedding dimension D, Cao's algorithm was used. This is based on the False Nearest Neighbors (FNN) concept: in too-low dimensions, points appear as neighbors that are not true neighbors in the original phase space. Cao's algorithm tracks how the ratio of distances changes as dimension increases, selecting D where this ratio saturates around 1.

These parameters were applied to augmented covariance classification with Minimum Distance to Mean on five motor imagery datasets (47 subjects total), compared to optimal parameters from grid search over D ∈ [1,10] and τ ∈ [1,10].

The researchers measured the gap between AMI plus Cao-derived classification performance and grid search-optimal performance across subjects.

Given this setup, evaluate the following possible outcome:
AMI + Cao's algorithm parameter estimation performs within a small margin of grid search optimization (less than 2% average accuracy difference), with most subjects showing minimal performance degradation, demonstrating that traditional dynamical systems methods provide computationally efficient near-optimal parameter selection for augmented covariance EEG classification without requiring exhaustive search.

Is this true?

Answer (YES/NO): NO